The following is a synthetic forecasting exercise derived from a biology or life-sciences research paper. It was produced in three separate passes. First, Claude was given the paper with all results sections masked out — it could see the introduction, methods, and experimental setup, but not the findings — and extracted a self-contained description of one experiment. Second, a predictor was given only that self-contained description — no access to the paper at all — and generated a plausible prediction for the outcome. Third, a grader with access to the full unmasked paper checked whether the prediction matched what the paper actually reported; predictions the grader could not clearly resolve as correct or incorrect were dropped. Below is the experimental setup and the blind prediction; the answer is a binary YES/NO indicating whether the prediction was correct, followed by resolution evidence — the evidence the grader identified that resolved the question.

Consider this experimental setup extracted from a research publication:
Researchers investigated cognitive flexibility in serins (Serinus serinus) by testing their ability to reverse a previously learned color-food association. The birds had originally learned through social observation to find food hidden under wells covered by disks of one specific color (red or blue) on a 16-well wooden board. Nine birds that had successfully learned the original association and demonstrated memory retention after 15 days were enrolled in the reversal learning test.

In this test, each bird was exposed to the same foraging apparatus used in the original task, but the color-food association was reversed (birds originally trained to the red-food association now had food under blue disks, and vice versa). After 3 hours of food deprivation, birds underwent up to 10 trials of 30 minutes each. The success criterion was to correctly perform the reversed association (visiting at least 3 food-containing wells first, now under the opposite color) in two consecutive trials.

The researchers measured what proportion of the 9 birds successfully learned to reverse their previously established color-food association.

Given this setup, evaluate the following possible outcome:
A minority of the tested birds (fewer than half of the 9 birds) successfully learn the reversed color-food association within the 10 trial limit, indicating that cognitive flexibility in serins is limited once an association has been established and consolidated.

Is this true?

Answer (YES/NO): YES